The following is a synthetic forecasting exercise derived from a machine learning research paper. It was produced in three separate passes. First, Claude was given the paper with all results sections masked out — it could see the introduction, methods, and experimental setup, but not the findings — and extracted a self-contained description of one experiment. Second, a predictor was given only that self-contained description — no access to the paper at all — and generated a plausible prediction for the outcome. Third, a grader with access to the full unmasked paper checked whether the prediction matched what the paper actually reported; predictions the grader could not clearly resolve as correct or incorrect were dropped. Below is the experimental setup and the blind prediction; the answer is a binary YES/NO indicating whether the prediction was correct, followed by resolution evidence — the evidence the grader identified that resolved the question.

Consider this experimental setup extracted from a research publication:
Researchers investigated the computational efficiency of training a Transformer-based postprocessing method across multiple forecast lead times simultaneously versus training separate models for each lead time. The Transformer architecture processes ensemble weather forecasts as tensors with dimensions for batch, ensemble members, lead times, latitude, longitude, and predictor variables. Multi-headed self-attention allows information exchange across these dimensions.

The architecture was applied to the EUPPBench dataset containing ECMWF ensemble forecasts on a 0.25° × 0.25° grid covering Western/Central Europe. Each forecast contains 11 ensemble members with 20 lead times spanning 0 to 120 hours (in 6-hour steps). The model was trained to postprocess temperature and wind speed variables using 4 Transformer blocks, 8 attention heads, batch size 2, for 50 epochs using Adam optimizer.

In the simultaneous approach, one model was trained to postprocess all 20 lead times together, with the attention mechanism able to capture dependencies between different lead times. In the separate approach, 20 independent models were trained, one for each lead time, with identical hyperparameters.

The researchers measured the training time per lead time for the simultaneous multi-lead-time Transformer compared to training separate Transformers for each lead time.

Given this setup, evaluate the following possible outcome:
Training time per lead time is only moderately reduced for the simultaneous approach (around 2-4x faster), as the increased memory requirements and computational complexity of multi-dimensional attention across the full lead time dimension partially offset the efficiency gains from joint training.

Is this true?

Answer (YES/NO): NO